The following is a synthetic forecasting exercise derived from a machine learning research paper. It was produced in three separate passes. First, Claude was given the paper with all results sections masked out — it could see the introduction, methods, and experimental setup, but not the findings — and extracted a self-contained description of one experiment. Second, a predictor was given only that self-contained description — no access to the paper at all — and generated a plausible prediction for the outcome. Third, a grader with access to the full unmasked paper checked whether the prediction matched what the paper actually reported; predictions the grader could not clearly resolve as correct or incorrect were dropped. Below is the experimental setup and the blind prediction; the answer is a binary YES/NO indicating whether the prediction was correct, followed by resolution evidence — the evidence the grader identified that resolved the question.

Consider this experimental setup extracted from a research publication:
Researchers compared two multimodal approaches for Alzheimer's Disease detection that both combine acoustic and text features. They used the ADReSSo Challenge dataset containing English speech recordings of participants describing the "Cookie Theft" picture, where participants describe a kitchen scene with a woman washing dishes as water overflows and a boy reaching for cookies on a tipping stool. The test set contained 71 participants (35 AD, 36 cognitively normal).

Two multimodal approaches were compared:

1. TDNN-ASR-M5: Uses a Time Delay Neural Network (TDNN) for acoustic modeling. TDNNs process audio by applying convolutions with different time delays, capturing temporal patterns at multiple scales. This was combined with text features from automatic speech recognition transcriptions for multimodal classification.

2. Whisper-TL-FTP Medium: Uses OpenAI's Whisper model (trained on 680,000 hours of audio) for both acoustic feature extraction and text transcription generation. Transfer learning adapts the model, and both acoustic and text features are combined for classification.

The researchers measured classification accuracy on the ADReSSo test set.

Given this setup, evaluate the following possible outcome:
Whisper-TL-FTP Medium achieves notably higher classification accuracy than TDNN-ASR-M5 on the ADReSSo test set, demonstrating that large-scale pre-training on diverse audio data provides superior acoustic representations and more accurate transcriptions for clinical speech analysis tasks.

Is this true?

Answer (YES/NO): NO